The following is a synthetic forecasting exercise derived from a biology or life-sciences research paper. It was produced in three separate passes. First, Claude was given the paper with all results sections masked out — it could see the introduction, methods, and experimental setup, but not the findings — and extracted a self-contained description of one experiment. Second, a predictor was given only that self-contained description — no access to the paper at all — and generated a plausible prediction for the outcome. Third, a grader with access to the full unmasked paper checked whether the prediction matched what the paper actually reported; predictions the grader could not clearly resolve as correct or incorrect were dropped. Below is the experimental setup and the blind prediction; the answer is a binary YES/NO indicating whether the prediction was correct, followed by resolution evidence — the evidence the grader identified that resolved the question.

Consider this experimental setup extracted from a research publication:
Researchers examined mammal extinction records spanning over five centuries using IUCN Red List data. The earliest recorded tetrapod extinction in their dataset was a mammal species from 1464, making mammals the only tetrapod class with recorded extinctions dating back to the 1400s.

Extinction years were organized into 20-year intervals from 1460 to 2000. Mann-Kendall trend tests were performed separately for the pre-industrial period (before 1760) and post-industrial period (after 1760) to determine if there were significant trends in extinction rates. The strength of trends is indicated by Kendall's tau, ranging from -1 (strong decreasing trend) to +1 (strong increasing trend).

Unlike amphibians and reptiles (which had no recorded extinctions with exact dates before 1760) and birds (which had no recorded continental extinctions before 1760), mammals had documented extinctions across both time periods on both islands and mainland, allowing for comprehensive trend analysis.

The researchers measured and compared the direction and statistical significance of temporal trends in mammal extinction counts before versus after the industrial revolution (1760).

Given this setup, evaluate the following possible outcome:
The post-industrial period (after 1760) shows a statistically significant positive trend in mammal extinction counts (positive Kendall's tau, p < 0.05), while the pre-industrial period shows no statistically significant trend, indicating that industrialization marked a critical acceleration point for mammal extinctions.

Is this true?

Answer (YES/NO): YES